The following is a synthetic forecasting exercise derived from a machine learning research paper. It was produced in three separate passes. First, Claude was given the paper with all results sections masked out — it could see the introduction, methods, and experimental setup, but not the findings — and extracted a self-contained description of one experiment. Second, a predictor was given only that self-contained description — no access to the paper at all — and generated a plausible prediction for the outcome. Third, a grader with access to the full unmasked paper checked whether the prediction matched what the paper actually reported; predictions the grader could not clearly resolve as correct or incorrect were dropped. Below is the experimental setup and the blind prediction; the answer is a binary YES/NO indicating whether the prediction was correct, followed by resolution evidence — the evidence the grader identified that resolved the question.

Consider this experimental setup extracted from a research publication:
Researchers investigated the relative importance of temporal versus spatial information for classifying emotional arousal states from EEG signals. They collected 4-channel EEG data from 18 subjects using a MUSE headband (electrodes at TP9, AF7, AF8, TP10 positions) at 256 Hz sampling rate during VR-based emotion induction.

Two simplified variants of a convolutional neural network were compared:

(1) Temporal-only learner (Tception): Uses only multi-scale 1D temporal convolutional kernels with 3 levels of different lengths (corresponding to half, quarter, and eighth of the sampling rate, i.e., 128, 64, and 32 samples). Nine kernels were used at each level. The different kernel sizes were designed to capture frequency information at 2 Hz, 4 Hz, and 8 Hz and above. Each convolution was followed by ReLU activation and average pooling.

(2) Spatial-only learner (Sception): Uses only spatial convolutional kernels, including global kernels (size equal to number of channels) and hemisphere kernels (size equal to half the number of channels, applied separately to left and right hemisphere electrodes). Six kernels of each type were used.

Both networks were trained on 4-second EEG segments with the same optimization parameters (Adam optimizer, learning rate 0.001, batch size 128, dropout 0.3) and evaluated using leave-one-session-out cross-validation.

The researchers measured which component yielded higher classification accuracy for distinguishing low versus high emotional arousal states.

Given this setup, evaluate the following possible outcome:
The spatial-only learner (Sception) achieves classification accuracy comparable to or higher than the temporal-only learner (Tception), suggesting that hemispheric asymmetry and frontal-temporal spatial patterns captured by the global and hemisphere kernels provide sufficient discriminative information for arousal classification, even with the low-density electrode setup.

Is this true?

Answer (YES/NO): NO